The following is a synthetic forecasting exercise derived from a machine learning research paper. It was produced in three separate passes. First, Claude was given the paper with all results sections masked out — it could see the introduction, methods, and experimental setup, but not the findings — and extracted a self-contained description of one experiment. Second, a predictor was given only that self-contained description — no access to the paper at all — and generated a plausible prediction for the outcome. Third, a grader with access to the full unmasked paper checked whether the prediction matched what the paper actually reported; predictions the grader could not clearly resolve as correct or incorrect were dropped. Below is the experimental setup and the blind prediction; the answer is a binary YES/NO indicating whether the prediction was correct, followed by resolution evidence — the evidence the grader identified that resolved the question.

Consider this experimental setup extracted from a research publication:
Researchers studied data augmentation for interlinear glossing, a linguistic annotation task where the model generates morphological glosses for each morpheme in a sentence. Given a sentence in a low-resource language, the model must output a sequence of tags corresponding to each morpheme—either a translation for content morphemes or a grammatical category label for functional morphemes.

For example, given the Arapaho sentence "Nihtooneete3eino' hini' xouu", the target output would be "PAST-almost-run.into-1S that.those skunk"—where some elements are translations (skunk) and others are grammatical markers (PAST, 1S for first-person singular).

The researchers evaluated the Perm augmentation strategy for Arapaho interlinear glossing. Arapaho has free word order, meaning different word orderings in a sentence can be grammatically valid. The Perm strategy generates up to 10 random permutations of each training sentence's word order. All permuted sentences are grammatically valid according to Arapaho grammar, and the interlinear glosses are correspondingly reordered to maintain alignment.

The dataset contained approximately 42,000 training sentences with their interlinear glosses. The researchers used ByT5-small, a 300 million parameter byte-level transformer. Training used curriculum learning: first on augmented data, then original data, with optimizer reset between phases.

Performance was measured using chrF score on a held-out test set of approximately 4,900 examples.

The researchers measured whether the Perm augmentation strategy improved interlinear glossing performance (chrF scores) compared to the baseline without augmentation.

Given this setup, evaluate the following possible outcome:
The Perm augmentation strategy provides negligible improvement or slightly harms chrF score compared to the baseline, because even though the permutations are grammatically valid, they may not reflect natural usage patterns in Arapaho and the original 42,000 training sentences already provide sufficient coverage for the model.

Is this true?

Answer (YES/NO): NO